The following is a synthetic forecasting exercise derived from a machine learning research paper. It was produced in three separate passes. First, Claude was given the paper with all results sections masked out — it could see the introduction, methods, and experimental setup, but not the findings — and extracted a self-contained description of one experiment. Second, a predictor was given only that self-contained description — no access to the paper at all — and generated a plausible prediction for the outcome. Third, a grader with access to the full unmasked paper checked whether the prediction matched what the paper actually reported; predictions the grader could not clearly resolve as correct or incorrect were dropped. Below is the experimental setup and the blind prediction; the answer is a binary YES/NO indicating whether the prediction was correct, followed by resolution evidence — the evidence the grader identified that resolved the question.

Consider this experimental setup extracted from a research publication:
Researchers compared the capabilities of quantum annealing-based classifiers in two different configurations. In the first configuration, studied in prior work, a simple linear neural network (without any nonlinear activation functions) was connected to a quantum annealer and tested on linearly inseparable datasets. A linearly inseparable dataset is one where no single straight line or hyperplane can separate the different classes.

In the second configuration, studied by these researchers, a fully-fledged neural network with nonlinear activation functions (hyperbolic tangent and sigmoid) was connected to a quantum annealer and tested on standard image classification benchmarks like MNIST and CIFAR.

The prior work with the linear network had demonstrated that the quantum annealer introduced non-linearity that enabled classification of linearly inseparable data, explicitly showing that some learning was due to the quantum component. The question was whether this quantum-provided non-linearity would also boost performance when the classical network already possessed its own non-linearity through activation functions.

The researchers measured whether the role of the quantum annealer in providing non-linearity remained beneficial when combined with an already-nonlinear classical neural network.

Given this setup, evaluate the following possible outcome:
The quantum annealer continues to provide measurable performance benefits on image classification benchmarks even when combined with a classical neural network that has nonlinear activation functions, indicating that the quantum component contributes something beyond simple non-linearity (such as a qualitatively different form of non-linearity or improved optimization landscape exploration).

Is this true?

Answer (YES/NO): NO